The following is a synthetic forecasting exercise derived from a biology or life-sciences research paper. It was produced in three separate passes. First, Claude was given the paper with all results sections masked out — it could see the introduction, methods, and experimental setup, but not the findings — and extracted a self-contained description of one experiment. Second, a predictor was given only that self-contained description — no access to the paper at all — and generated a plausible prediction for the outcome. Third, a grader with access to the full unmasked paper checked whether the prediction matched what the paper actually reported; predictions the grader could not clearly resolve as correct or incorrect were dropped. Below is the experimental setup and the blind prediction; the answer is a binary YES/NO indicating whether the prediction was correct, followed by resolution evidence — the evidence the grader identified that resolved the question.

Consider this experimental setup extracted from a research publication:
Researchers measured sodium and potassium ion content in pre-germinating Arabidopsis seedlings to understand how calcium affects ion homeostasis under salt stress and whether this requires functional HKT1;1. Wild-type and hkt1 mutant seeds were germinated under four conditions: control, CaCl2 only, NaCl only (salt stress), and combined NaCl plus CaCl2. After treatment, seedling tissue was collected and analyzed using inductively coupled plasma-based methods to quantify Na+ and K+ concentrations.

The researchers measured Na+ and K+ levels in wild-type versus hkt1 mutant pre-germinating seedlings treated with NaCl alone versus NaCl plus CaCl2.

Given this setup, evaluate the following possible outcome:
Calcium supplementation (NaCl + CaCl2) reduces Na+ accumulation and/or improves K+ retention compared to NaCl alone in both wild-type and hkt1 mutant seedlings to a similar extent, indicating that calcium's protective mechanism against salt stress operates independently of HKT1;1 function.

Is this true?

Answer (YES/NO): NO